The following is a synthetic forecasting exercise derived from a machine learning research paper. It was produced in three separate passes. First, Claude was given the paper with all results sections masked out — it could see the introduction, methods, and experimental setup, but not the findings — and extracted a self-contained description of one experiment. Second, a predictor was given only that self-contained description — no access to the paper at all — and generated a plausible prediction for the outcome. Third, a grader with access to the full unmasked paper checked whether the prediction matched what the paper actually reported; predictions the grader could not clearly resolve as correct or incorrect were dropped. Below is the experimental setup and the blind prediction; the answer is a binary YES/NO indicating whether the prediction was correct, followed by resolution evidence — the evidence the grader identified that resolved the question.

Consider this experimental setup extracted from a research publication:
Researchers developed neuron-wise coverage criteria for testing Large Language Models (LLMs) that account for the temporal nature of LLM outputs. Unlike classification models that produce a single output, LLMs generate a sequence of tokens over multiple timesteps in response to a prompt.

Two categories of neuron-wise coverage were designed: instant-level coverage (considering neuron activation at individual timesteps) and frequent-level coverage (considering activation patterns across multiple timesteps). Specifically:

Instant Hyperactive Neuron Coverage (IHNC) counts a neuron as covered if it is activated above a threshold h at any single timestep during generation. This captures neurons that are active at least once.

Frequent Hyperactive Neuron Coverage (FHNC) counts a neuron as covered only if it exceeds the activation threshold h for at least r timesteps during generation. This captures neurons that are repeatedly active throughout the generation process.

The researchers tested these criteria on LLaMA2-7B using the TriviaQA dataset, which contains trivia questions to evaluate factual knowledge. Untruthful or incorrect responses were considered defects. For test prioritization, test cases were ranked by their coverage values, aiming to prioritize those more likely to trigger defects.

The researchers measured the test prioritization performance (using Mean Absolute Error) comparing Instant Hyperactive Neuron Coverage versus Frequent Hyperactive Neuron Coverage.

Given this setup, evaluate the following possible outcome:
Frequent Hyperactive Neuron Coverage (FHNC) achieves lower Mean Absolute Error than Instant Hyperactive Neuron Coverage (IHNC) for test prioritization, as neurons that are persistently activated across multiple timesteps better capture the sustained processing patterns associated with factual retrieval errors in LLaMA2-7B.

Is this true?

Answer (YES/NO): NO